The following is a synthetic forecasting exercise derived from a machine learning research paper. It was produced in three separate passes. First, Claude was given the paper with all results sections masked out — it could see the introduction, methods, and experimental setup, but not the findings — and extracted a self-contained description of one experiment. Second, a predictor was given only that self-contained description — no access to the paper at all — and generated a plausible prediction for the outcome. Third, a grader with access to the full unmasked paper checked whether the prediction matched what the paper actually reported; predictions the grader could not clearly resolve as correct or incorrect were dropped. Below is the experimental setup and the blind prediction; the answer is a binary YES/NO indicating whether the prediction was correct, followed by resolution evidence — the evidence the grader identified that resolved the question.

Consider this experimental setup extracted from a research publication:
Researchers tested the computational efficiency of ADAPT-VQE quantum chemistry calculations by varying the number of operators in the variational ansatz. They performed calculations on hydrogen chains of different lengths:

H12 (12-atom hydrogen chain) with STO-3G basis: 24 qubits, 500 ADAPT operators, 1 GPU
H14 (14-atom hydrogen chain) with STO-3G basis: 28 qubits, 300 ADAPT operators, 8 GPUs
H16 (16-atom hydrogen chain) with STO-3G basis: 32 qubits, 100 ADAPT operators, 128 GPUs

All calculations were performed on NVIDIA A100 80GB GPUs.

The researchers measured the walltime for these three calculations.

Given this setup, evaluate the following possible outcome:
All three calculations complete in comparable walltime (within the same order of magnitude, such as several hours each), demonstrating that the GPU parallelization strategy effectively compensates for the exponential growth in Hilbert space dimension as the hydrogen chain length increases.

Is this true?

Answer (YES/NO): NO